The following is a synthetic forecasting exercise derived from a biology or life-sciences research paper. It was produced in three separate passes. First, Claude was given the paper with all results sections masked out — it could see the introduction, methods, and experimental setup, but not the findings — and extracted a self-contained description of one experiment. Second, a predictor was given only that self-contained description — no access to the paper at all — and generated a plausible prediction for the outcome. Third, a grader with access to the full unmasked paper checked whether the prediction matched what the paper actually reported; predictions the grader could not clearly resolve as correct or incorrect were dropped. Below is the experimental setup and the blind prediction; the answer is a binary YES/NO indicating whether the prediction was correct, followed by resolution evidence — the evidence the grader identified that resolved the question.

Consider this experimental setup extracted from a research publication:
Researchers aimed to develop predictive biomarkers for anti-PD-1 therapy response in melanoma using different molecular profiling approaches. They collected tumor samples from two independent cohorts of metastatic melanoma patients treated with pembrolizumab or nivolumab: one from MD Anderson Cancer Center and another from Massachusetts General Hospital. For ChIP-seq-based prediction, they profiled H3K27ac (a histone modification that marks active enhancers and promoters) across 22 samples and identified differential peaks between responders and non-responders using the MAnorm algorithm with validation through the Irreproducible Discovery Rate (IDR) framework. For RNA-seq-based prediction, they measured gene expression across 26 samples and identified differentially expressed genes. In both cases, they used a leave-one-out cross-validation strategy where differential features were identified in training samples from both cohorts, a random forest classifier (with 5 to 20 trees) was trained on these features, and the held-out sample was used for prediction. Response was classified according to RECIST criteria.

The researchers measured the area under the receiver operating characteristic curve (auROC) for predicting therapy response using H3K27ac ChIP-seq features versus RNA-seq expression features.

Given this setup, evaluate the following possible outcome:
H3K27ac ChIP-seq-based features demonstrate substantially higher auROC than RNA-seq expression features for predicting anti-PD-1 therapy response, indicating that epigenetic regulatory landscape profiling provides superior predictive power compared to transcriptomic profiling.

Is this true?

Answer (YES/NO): YES